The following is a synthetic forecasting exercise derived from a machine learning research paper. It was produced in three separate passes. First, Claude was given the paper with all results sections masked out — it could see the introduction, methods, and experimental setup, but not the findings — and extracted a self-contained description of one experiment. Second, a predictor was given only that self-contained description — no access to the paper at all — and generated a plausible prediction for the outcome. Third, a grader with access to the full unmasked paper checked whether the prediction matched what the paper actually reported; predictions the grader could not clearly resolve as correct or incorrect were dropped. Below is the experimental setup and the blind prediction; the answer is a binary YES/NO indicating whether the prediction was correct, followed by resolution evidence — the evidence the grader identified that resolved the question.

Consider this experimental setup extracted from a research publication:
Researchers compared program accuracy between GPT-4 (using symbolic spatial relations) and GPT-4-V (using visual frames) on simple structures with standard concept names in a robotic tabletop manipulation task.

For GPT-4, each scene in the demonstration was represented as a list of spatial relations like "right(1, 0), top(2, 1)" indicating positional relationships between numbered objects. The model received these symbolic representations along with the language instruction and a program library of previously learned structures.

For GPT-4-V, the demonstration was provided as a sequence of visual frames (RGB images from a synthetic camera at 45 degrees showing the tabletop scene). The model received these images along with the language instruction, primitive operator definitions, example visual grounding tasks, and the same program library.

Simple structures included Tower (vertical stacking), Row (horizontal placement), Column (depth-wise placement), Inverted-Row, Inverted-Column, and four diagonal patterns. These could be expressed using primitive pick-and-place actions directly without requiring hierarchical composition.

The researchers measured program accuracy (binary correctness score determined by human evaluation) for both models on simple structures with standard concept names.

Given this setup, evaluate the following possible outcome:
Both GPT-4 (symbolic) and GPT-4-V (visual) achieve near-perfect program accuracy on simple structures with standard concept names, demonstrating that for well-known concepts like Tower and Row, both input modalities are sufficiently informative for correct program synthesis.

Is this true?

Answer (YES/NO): NO